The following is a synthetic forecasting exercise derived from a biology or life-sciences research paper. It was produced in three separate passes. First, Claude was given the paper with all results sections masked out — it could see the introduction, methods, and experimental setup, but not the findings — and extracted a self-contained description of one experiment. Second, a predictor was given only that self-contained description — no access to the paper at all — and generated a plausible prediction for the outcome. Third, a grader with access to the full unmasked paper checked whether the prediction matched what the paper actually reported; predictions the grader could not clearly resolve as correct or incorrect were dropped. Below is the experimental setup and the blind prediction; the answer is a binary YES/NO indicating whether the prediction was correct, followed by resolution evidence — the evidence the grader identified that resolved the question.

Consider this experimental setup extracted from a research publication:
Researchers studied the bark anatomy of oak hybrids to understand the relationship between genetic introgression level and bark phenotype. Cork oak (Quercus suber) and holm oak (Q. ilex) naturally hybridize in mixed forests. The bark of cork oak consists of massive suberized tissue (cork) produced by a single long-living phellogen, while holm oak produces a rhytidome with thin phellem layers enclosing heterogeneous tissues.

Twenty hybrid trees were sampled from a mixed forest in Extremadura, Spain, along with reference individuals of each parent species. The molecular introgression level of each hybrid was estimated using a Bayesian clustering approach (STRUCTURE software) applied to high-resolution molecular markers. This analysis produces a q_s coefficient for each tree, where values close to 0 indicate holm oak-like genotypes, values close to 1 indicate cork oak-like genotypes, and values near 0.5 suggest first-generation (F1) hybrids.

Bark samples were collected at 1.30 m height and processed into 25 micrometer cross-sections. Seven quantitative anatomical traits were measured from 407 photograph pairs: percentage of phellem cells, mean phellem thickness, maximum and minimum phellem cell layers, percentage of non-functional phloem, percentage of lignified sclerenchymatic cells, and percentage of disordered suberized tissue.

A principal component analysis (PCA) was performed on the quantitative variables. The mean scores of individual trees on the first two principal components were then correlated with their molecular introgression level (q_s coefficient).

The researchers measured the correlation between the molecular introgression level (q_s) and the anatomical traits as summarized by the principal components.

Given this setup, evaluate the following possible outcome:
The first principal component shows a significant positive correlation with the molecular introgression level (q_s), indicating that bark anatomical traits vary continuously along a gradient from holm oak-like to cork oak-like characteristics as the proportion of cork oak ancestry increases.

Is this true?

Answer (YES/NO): NO